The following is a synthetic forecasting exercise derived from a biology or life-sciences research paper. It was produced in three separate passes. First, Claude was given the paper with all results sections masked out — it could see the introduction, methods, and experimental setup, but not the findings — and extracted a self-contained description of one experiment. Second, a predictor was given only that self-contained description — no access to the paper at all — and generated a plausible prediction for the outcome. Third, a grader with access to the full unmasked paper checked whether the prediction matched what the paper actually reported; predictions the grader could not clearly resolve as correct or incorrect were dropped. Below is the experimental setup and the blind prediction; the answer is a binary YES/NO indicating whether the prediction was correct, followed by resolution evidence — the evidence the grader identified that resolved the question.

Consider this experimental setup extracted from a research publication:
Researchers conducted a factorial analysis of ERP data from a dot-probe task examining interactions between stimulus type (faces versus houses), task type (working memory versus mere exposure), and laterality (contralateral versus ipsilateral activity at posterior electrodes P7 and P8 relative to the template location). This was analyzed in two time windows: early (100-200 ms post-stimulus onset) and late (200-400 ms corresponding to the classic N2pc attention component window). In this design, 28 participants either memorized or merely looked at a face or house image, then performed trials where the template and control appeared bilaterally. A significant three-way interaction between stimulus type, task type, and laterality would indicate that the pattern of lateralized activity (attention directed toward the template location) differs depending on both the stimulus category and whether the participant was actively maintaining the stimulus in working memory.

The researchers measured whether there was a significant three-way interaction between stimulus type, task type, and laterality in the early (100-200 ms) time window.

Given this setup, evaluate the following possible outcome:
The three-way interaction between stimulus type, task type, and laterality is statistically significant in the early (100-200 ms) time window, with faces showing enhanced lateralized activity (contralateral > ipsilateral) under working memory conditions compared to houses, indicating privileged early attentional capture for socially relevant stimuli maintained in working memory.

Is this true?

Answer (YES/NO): YES